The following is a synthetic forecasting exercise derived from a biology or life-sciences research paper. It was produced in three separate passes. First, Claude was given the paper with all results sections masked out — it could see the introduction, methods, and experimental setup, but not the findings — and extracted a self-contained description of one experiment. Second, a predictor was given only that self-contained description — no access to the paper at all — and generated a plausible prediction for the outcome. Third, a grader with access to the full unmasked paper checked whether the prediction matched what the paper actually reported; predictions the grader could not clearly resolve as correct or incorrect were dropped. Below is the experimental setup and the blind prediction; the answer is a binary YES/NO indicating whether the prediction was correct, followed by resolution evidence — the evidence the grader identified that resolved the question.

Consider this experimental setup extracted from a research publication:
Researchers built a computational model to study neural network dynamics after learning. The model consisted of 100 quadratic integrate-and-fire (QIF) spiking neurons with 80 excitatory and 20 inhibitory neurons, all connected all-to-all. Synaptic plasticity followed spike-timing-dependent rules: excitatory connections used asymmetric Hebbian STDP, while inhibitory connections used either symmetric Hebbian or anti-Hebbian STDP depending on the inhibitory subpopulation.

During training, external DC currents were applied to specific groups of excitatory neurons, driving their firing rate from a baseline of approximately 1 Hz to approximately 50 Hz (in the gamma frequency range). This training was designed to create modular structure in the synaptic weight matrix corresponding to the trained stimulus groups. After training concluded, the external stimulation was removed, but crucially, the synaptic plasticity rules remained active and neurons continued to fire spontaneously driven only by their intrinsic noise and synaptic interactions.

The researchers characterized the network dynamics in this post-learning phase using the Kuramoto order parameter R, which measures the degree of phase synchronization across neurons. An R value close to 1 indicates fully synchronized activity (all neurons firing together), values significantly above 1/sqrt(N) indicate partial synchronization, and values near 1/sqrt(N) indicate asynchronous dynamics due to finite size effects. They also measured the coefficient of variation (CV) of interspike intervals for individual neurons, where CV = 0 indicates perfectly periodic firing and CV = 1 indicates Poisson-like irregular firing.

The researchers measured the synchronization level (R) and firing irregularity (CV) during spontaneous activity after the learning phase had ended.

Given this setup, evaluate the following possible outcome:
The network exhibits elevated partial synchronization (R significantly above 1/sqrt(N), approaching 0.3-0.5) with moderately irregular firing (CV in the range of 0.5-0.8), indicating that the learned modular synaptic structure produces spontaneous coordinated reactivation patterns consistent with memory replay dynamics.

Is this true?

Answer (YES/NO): NO